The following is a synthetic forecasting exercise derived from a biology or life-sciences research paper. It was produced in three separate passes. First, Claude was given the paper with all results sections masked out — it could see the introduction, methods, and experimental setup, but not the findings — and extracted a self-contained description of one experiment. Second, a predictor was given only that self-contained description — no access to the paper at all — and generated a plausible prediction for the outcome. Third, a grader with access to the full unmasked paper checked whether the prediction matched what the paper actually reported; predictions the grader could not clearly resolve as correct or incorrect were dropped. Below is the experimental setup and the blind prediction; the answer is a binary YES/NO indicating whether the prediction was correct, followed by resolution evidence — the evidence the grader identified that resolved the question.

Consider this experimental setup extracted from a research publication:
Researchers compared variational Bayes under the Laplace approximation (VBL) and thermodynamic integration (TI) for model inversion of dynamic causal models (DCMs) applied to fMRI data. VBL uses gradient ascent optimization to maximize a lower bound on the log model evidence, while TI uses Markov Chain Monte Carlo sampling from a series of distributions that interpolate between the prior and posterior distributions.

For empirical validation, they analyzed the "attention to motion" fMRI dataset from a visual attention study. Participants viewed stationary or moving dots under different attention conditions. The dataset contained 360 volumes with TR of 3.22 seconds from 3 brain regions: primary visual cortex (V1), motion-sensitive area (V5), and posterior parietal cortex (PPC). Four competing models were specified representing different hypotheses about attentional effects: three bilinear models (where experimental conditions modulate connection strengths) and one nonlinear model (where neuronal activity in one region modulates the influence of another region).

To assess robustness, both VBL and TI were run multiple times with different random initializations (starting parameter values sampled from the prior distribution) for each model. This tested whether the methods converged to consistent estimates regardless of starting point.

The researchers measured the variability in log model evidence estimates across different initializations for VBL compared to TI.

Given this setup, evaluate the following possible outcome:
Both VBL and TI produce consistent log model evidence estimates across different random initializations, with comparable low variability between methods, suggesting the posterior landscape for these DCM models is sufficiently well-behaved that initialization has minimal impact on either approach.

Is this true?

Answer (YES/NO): NO